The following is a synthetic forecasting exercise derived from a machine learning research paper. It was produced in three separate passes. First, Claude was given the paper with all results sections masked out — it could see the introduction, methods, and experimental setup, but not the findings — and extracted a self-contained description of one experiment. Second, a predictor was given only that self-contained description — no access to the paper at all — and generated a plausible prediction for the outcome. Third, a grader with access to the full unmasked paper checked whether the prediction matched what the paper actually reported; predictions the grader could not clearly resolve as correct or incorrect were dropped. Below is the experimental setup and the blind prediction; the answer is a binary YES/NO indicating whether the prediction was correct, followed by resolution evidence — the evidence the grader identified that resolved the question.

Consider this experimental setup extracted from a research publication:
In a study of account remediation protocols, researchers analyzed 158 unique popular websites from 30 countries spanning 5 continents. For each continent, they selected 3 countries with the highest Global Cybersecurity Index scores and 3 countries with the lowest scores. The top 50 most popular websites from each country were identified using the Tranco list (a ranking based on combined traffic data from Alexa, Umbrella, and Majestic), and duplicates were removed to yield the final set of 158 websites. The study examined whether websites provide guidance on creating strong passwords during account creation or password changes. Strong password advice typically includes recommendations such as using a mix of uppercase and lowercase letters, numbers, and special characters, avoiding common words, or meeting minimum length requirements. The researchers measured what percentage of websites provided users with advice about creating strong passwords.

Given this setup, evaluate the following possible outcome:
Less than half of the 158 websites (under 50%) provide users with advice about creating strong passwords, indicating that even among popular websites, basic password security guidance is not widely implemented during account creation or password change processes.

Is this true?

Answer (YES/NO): NO